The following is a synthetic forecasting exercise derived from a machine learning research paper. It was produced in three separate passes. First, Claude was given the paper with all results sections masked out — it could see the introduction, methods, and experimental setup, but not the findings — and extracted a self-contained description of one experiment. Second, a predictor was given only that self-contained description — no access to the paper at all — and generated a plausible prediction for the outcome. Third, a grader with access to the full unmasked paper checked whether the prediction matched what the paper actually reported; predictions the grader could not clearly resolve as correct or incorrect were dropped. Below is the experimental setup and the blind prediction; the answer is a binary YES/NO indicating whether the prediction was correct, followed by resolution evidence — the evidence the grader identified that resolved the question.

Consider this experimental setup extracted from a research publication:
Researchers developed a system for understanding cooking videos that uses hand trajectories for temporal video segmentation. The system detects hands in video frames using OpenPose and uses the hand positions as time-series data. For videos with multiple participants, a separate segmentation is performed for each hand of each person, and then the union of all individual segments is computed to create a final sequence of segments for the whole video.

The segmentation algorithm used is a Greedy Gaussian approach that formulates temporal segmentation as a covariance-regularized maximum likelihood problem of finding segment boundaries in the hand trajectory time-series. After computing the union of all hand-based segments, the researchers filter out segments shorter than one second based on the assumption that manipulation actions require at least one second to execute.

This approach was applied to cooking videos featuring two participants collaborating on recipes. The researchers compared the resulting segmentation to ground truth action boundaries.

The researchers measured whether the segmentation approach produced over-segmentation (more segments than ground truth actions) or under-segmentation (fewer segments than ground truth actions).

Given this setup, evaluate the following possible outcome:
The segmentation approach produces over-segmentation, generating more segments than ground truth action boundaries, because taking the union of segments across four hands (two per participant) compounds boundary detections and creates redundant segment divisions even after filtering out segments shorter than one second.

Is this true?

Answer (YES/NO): YES